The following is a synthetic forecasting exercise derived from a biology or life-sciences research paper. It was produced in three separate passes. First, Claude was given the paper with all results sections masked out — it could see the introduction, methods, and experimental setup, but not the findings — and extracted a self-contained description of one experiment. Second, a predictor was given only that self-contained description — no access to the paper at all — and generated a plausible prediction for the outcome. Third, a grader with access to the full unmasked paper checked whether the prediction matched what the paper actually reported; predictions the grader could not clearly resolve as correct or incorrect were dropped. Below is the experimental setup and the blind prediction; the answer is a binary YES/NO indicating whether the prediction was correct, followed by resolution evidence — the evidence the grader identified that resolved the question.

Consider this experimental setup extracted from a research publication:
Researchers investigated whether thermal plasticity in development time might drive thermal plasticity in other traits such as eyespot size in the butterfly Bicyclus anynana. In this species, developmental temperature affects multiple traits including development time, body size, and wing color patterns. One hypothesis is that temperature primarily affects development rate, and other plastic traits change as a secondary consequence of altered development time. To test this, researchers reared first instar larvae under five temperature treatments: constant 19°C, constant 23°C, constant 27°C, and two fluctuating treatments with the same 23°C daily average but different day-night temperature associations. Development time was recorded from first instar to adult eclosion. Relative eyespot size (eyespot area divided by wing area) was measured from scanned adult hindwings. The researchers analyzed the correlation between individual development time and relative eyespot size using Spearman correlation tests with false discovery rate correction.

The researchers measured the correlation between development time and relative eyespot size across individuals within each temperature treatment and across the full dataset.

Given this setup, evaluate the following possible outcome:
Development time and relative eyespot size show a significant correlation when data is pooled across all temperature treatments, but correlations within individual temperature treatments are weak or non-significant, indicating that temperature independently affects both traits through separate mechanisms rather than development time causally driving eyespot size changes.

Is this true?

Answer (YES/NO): YES